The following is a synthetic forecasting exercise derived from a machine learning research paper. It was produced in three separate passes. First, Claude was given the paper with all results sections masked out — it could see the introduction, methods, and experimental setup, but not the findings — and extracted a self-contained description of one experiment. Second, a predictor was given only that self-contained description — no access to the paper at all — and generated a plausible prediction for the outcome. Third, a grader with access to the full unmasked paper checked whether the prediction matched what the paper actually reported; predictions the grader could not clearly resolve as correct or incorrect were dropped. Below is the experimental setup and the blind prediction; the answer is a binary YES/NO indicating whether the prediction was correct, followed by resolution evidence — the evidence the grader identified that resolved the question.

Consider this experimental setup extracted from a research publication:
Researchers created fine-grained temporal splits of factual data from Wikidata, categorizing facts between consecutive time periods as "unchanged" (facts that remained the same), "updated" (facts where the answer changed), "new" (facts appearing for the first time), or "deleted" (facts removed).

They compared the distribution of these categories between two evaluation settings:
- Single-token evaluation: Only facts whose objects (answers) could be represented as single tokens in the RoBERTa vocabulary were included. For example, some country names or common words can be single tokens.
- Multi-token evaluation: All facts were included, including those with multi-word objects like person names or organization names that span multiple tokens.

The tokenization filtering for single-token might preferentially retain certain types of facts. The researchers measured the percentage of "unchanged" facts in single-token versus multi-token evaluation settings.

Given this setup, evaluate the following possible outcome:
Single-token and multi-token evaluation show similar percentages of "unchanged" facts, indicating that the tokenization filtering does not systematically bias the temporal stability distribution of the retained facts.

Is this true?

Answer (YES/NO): NO